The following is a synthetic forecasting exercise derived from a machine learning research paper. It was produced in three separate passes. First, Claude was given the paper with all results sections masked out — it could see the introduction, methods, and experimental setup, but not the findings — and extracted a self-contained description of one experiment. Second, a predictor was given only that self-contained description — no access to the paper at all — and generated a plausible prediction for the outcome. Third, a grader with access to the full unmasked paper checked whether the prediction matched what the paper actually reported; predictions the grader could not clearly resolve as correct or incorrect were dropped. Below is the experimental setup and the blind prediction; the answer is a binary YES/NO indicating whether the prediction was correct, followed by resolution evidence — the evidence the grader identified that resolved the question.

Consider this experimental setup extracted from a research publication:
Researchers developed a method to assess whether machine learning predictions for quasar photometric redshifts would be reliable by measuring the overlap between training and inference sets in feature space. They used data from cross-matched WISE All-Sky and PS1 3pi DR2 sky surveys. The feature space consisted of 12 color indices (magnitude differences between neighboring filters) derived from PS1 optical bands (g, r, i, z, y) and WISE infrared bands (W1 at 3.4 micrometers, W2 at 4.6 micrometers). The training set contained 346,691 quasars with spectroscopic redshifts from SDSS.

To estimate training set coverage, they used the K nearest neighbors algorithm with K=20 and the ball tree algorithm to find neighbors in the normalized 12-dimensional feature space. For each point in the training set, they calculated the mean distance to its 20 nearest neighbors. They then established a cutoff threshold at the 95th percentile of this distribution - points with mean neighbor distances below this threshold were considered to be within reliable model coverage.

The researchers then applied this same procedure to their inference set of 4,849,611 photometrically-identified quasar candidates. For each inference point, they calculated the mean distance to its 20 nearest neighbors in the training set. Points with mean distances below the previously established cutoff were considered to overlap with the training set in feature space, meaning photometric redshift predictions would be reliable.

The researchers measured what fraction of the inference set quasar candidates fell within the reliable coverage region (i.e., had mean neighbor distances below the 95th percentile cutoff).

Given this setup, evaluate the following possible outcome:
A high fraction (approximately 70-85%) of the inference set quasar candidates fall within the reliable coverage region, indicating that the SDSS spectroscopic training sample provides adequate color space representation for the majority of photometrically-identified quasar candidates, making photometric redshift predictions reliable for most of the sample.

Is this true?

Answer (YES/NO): NO